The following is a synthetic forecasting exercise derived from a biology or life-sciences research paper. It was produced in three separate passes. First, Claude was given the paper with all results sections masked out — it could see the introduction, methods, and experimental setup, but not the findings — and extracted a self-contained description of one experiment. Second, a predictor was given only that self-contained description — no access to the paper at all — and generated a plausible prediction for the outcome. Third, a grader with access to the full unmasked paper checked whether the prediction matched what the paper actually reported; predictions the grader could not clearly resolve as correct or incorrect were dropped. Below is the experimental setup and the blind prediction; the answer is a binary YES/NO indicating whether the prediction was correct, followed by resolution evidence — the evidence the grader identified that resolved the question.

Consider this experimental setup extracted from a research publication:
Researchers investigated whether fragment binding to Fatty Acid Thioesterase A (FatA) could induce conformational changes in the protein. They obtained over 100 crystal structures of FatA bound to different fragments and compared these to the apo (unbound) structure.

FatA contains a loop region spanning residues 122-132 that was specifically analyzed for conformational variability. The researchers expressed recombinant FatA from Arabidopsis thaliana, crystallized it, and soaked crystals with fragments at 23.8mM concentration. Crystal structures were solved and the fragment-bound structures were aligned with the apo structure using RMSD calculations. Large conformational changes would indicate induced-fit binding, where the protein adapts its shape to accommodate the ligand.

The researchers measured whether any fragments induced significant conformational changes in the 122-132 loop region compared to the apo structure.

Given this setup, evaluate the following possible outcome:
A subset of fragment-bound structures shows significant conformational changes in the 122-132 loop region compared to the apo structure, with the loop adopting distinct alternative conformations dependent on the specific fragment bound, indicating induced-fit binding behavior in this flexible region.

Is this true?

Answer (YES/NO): YES